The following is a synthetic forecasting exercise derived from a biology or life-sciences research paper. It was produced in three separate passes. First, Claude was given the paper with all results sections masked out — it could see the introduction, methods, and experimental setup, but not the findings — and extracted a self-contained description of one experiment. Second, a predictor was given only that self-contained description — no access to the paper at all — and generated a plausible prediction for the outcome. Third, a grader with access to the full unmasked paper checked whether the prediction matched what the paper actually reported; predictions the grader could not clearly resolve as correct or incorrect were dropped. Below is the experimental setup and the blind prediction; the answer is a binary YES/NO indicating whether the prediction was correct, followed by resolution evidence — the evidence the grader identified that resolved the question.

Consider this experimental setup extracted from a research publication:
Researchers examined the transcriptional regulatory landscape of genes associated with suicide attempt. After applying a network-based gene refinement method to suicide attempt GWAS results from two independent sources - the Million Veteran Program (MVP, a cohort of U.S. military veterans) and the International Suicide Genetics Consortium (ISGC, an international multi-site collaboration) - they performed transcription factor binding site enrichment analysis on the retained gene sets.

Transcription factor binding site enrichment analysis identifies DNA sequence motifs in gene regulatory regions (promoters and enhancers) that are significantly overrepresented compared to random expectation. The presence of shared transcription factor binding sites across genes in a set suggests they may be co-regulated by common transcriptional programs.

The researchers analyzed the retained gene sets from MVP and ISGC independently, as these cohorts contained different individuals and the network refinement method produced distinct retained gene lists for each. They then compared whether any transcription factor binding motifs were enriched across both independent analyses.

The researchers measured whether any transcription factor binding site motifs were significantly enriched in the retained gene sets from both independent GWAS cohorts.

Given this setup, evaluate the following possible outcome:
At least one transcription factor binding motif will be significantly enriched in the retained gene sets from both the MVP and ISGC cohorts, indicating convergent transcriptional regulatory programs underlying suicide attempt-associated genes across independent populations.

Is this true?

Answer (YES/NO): YES